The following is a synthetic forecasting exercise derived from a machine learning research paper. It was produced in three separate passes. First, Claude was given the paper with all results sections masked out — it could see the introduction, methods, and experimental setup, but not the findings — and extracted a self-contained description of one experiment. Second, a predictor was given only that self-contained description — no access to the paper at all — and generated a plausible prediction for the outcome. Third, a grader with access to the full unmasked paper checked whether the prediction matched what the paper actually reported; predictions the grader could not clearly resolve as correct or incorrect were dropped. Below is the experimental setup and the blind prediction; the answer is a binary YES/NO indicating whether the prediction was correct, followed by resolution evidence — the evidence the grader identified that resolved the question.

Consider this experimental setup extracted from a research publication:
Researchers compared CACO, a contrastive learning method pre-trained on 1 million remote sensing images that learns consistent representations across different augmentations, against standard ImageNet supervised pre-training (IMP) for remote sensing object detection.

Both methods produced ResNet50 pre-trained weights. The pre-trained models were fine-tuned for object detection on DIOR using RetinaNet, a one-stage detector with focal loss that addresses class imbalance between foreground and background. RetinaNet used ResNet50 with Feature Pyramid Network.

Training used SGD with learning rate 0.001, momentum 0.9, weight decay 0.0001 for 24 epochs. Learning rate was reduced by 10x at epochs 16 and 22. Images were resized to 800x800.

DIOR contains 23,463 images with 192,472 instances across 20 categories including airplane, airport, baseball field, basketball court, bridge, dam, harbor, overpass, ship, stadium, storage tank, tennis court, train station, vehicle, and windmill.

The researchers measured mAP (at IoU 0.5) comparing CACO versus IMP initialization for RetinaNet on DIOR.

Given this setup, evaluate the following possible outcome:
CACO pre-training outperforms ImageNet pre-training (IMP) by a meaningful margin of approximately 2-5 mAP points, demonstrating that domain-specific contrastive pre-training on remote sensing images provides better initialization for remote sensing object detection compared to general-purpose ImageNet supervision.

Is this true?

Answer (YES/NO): NO